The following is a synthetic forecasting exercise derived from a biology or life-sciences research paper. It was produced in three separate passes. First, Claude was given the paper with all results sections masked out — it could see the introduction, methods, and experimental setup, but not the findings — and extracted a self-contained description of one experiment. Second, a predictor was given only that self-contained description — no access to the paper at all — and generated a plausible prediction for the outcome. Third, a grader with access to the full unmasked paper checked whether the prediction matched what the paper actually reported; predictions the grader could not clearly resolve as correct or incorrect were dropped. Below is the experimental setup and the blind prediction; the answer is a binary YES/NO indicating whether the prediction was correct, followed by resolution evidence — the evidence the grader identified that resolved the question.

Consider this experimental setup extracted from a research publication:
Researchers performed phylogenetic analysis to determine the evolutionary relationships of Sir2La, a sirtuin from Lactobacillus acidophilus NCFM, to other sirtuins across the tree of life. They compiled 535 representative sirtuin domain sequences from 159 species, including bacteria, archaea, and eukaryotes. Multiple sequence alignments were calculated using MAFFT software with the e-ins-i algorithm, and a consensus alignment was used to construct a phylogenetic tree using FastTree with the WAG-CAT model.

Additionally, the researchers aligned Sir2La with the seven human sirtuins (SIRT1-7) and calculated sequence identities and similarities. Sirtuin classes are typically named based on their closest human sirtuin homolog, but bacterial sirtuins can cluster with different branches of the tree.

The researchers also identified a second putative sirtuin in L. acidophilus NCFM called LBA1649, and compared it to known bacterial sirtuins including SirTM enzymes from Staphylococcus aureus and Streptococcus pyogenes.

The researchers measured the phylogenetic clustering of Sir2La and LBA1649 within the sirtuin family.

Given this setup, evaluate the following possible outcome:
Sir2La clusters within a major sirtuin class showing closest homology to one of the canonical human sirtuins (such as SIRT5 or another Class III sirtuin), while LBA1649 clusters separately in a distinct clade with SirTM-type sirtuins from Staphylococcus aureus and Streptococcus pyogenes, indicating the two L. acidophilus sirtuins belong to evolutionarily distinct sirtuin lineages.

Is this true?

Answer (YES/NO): NO